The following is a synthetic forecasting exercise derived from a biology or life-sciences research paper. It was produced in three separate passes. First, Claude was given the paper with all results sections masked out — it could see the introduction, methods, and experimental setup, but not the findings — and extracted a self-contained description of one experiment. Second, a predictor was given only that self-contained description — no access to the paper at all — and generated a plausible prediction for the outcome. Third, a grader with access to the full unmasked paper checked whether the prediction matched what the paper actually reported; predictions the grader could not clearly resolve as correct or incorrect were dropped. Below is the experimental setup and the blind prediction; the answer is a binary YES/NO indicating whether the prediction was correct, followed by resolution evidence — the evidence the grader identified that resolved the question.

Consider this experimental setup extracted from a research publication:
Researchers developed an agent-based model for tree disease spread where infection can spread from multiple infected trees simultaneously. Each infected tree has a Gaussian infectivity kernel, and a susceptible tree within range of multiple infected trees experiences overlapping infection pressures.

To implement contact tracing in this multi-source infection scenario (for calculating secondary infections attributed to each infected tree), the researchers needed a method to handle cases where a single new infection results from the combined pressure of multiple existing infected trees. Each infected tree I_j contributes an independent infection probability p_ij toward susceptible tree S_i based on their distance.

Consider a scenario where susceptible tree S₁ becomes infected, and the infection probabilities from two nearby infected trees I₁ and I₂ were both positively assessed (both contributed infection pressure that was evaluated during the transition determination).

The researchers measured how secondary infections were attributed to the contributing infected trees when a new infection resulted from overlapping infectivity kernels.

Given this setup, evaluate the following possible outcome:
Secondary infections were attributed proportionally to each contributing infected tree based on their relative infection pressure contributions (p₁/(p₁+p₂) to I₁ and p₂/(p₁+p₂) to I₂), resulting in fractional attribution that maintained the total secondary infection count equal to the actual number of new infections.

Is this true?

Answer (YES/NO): NO